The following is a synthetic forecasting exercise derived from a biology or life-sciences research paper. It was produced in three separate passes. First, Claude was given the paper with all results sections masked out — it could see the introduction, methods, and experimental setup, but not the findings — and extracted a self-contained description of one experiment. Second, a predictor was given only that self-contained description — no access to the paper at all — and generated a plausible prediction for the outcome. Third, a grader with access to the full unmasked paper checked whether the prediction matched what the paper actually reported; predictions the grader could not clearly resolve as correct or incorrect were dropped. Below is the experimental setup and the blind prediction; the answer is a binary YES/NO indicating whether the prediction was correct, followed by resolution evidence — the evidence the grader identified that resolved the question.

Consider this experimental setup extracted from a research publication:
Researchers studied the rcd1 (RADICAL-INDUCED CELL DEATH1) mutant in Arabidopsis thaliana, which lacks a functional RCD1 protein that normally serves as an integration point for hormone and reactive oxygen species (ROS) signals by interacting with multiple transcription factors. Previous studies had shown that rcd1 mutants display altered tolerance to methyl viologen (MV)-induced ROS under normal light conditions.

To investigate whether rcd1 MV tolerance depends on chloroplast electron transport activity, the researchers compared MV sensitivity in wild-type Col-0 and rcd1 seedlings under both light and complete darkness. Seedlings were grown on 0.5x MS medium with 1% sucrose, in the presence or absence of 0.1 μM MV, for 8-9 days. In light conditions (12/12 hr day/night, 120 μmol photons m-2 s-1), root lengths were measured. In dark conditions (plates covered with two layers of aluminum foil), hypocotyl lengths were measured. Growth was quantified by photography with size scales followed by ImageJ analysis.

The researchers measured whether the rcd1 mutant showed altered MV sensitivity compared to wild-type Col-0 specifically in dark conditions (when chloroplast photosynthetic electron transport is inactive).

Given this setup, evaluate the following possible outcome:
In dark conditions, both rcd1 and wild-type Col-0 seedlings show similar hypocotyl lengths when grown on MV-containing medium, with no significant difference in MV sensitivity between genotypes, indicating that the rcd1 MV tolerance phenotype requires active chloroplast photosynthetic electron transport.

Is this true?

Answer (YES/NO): NO